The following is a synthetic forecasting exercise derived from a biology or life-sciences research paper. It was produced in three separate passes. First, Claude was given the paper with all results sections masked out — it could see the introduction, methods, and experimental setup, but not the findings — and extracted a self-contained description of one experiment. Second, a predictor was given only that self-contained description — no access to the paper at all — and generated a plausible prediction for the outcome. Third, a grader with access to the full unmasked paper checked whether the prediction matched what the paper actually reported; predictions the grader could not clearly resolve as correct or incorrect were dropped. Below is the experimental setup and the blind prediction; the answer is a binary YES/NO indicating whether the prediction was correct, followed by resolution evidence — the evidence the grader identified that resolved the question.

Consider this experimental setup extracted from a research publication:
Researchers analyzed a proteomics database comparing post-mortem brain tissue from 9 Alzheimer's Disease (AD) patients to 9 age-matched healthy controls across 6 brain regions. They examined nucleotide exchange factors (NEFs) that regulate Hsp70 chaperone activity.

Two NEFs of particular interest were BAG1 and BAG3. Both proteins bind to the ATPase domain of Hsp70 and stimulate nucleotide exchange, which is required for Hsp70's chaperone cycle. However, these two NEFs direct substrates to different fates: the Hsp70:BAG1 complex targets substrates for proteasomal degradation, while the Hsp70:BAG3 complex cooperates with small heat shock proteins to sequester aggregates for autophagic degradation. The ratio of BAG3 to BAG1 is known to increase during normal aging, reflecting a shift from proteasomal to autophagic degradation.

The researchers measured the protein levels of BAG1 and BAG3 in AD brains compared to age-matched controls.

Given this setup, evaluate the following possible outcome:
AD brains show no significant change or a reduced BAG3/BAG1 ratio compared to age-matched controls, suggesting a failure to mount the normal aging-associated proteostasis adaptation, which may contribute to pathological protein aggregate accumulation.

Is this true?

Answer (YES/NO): NO